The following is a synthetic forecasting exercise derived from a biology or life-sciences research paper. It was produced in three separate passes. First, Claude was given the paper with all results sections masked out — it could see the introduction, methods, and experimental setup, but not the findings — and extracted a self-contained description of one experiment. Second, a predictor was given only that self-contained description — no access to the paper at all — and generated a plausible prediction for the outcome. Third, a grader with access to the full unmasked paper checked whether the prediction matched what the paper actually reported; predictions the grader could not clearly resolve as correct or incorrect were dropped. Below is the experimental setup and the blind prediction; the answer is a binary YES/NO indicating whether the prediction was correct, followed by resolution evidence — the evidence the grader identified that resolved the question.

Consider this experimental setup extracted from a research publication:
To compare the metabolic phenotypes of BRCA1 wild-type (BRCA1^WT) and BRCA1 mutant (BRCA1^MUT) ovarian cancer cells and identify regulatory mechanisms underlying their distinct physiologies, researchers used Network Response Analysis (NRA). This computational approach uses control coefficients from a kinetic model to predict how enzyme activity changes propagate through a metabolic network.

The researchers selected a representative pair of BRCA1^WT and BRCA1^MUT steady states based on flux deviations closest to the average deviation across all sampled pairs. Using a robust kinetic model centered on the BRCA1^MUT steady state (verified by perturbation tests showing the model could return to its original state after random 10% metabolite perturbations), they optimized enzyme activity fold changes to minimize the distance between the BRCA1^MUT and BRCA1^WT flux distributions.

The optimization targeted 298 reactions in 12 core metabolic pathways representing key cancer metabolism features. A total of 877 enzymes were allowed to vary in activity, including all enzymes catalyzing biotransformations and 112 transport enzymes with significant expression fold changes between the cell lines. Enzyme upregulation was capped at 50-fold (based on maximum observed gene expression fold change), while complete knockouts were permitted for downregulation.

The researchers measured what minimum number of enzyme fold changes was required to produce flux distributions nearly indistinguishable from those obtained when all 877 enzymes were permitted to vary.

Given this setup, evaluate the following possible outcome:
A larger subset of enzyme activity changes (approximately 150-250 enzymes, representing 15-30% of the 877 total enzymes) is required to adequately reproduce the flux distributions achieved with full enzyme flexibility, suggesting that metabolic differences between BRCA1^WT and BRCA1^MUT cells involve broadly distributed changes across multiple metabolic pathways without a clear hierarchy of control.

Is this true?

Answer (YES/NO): YES